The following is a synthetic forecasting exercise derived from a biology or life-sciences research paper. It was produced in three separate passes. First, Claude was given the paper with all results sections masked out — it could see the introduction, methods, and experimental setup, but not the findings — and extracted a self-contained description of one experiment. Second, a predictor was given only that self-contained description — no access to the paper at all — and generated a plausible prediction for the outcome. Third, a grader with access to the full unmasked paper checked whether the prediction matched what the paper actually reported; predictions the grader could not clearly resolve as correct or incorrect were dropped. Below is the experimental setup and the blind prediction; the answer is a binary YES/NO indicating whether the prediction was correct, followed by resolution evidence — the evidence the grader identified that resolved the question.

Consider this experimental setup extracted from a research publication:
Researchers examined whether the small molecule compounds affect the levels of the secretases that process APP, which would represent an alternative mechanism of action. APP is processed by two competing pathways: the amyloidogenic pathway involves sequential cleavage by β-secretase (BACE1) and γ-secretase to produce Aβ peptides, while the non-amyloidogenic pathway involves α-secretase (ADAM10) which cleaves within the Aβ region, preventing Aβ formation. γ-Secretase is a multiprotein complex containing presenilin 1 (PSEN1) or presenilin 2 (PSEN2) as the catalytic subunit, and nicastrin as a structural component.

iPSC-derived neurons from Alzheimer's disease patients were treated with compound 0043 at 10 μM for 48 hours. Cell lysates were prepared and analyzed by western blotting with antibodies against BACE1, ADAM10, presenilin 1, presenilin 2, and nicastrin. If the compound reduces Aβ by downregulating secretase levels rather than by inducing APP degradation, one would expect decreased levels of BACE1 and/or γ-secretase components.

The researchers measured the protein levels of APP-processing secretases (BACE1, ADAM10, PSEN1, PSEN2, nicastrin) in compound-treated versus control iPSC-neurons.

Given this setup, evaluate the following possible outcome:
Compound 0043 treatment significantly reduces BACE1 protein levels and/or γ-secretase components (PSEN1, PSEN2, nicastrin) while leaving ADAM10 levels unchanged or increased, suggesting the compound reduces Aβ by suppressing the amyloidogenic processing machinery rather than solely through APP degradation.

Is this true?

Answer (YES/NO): NO